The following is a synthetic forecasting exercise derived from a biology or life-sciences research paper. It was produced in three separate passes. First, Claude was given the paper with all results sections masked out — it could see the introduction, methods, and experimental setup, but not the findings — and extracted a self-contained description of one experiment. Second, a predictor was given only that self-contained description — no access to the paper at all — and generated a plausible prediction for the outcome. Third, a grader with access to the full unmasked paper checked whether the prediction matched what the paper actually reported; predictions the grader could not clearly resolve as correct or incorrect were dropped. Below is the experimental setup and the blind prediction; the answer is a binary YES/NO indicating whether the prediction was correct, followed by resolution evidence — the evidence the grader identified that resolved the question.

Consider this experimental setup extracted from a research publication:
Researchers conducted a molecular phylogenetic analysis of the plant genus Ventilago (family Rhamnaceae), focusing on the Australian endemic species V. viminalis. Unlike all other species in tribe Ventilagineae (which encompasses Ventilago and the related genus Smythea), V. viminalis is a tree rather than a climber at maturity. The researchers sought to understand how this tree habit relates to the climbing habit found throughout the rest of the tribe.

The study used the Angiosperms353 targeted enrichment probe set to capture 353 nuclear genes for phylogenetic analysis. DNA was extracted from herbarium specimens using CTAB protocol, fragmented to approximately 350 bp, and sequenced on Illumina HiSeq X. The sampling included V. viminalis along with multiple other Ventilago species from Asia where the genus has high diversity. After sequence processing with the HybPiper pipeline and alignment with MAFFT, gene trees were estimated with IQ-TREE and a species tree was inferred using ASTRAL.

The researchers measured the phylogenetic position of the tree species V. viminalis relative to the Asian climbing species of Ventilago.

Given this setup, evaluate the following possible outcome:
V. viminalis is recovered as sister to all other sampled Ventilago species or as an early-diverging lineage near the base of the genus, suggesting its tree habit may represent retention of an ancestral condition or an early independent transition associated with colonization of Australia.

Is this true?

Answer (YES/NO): NO